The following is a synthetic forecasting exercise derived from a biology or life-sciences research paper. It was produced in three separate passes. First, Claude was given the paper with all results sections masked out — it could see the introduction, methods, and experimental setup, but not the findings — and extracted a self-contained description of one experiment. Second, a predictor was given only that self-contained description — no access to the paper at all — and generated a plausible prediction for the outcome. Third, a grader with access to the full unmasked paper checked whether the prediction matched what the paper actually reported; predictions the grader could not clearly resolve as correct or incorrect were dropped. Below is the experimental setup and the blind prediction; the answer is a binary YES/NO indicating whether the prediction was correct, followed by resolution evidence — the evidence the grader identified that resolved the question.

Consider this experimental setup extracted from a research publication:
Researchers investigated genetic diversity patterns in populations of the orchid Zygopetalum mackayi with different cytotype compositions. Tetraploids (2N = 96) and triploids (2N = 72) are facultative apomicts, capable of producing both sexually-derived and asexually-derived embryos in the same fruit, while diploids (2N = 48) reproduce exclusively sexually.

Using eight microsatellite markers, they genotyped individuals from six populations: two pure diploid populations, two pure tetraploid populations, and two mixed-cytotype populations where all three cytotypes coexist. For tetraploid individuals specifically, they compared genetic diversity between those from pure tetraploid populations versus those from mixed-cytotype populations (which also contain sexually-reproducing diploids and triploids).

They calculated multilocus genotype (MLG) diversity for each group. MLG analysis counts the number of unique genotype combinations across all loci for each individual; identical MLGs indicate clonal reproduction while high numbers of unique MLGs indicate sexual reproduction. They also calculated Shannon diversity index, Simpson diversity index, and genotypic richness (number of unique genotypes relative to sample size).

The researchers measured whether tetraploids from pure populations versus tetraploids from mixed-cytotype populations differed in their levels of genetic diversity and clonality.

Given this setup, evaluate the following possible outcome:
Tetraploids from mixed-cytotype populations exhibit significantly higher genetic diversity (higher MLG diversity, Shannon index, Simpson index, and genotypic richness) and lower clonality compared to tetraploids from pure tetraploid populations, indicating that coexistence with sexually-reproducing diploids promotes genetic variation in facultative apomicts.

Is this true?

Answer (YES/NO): NO